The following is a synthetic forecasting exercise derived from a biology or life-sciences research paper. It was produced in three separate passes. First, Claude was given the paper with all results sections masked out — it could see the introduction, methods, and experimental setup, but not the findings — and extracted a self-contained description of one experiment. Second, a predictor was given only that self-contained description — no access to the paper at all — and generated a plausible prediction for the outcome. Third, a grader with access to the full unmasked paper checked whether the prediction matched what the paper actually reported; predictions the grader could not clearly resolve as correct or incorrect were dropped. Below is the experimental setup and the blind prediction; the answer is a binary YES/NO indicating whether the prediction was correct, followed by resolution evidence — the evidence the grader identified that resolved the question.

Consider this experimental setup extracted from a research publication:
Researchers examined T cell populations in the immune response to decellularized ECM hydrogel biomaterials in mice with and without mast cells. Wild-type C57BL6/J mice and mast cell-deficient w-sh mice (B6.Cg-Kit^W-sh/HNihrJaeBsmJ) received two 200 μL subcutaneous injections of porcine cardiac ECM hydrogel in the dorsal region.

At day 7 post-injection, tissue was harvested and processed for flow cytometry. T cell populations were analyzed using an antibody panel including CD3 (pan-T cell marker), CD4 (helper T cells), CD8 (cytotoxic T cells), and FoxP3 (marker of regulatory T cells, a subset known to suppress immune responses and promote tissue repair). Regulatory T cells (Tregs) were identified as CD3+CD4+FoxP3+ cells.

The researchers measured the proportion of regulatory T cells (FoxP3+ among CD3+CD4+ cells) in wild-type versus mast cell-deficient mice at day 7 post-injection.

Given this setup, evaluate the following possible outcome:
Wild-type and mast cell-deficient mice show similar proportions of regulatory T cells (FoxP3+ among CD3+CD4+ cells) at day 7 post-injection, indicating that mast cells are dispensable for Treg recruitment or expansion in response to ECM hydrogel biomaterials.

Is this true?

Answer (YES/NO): YES